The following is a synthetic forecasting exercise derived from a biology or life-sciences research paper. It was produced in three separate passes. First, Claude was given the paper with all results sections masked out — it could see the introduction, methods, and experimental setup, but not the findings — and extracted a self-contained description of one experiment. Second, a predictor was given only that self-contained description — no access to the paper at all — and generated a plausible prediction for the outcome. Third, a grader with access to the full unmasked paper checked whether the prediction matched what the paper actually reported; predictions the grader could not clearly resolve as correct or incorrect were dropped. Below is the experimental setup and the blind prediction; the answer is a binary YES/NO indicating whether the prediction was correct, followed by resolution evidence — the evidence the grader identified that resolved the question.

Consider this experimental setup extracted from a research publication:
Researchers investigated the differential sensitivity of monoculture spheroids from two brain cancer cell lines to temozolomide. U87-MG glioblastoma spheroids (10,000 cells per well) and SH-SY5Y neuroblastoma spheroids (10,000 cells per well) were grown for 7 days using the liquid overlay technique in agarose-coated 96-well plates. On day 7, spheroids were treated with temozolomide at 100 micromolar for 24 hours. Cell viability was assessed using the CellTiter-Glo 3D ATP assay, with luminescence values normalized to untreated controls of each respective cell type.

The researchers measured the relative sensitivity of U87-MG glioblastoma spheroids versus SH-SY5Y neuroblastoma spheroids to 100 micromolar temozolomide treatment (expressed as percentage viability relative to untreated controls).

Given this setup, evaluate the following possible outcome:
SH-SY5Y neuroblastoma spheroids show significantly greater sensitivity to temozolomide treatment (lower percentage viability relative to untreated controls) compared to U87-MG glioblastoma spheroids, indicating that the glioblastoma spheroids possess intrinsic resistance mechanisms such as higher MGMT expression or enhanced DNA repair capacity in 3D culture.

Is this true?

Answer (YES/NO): NO